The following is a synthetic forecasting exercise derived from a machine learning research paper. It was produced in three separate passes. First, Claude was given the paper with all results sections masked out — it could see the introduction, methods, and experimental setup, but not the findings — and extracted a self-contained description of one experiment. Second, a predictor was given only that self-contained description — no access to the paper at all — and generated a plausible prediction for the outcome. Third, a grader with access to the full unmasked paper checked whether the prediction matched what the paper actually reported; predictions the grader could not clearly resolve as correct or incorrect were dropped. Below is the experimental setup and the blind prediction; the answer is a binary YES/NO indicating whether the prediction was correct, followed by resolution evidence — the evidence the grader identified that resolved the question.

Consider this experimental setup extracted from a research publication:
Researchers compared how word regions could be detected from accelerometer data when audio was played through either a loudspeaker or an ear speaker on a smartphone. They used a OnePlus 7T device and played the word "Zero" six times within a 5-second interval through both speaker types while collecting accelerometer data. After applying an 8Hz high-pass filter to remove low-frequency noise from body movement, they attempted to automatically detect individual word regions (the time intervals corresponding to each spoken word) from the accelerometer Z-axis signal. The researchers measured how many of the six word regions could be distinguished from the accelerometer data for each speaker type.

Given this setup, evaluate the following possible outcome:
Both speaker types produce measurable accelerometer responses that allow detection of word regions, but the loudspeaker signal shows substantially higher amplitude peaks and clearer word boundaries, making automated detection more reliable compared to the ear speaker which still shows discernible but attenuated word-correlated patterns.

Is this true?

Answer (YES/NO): YES